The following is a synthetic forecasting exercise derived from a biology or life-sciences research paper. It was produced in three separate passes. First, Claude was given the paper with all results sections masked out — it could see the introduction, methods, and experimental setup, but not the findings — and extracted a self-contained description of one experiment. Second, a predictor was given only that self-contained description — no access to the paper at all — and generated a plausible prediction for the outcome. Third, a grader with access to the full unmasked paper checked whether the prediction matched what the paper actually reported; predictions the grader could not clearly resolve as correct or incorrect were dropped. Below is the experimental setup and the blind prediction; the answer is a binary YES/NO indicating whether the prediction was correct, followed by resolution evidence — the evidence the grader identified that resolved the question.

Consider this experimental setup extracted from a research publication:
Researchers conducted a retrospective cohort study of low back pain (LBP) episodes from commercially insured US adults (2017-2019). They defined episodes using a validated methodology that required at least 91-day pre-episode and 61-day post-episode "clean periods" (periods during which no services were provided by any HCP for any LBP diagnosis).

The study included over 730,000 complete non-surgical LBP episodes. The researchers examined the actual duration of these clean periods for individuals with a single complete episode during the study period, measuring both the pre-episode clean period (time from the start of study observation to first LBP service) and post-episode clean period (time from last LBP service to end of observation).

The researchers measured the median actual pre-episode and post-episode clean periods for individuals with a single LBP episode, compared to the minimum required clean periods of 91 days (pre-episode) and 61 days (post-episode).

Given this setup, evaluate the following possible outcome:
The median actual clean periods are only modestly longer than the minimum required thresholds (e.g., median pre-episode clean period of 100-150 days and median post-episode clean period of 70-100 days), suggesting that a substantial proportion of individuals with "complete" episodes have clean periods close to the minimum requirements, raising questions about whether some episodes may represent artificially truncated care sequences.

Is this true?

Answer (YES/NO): NO